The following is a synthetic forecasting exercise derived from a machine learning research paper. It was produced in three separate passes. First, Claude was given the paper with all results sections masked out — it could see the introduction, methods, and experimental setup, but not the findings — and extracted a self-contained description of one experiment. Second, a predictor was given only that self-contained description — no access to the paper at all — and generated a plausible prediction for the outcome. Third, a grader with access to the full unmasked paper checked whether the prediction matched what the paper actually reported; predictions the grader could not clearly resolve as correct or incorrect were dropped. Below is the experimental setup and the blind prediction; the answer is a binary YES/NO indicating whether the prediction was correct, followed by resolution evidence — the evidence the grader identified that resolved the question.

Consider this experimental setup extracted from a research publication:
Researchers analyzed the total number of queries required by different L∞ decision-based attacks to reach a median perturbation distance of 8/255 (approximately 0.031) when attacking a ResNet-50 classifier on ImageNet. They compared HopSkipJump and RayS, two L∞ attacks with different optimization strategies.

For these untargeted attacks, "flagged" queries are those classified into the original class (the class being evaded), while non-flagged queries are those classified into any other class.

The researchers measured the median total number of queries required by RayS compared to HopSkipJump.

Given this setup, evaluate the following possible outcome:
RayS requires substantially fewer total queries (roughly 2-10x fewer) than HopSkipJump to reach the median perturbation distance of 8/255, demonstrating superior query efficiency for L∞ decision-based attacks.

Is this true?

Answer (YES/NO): NO